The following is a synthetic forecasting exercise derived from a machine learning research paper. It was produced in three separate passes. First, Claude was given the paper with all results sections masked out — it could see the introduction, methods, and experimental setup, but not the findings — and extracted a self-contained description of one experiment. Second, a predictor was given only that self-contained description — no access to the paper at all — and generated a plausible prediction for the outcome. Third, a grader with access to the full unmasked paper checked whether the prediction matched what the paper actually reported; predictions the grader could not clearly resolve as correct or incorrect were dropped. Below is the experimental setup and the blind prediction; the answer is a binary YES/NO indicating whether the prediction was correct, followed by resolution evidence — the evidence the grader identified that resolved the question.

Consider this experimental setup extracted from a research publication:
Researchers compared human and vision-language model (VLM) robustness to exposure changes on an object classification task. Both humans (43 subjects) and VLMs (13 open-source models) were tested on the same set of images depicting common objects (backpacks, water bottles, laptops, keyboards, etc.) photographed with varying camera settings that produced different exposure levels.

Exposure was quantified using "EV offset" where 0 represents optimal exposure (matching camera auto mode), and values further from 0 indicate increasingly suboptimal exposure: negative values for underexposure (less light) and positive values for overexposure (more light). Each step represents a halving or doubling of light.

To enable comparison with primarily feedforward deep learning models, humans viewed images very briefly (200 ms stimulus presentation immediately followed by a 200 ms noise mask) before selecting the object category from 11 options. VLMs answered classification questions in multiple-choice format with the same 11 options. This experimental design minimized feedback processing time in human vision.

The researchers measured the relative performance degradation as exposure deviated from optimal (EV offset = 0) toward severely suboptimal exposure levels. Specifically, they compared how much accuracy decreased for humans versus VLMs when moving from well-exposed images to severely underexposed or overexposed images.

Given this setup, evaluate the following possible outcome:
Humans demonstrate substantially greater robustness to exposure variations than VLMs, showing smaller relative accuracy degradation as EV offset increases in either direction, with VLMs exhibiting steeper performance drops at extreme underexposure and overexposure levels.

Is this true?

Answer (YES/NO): NO